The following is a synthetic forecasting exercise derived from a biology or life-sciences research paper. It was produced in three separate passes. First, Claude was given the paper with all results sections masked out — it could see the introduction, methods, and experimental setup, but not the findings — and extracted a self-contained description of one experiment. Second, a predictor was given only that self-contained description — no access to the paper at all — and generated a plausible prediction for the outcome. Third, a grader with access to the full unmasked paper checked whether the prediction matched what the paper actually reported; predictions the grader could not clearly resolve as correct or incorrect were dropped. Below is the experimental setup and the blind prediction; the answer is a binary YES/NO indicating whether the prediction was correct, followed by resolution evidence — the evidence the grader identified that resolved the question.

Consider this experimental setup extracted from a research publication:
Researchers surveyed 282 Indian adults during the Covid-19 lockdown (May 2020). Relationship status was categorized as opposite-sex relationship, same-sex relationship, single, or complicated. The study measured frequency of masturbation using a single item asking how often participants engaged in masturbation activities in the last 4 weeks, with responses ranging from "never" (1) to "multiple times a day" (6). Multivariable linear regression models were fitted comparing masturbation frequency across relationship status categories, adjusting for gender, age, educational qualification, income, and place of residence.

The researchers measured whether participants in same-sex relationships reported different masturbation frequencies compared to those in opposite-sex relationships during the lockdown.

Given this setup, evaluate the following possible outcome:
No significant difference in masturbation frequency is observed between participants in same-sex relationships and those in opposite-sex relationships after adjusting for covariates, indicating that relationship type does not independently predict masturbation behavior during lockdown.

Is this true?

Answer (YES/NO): NO